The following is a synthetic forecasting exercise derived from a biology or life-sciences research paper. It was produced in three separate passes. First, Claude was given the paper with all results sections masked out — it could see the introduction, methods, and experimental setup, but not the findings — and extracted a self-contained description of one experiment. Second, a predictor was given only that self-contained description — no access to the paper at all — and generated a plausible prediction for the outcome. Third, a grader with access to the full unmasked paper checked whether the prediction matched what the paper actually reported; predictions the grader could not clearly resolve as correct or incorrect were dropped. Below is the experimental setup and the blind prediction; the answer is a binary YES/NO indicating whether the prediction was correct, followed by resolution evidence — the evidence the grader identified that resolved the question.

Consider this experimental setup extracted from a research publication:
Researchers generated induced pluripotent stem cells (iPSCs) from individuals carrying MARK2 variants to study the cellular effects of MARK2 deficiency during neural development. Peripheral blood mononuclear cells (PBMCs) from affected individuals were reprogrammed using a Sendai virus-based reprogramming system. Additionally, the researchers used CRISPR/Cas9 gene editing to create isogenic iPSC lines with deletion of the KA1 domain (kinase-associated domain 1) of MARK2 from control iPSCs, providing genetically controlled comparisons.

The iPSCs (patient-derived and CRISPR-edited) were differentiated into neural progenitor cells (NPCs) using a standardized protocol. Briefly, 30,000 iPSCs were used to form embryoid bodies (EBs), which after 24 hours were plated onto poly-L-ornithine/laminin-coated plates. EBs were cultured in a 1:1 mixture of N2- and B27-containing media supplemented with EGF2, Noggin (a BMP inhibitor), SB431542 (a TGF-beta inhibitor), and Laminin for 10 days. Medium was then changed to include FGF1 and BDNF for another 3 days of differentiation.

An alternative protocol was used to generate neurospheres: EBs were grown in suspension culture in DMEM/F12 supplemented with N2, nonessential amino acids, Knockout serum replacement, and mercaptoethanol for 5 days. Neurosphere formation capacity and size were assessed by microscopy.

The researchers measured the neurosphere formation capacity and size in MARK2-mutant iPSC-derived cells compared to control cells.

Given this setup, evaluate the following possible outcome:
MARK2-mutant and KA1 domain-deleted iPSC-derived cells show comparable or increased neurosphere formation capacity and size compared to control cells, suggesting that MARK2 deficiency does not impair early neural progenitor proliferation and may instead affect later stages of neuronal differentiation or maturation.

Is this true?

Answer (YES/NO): NO